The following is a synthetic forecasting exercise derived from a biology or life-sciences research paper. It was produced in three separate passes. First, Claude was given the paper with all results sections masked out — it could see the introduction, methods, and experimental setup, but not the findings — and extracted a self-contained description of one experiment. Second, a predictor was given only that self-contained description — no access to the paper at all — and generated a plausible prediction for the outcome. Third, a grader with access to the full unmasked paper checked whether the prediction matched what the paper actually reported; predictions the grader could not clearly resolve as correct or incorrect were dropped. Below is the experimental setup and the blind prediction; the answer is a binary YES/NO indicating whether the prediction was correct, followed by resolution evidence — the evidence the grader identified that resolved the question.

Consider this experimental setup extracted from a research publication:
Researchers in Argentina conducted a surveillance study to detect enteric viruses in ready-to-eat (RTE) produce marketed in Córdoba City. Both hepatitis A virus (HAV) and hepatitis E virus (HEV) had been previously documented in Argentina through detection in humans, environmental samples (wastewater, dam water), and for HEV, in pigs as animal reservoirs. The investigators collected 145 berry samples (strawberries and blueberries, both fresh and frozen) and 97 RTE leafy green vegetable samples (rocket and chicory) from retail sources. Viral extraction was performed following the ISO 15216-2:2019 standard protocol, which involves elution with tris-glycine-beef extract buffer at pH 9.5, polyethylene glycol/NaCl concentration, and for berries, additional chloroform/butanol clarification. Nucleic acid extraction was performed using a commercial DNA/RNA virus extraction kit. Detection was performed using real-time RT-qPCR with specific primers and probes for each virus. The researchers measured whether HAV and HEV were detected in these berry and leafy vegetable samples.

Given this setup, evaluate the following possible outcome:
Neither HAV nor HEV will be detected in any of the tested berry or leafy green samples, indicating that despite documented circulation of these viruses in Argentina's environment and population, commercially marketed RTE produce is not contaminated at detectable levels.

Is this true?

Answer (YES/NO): YES